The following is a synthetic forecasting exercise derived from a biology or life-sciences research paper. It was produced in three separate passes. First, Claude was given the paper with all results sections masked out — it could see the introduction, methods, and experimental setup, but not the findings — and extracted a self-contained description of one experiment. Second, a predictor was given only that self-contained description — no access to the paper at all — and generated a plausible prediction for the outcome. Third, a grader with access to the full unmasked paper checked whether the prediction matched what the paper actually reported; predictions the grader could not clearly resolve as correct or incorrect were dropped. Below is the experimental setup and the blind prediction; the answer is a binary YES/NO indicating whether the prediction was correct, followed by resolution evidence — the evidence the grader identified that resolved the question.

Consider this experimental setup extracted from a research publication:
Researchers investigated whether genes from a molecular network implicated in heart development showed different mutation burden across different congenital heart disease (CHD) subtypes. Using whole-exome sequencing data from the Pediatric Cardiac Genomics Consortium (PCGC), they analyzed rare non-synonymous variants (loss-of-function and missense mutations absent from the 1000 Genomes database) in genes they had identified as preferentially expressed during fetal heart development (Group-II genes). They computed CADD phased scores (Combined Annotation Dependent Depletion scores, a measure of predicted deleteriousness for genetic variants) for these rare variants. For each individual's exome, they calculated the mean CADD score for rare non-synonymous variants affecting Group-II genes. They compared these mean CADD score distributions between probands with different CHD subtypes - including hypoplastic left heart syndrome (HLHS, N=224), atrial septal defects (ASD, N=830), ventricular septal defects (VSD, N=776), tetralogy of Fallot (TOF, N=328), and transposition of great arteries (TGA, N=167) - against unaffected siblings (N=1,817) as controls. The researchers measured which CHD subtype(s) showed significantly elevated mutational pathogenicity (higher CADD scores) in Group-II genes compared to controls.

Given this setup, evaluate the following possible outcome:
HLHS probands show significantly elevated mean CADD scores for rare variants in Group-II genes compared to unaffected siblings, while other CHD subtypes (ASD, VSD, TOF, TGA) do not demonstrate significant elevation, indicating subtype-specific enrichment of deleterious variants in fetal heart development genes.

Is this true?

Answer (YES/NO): YES